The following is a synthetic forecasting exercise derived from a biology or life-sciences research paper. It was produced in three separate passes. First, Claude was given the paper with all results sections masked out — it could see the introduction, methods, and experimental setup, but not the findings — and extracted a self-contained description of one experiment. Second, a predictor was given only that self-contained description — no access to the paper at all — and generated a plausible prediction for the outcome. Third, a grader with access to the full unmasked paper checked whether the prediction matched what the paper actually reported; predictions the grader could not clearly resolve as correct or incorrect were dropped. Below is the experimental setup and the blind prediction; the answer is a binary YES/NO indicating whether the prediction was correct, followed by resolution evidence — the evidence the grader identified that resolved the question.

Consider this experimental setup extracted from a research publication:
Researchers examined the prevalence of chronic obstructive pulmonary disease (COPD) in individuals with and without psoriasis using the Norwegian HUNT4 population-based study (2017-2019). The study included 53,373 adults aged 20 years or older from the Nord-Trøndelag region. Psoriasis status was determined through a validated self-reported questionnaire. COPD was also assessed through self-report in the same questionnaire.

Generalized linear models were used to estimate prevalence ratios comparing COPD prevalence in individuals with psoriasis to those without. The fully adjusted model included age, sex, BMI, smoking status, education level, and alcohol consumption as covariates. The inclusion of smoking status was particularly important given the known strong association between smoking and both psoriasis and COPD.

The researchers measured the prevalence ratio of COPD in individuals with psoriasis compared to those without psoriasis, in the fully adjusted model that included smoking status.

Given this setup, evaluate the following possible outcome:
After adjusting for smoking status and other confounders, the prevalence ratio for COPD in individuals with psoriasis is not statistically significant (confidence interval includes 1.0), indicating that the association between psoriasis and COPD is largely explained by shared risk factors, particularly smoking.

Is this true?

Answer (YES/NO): NO